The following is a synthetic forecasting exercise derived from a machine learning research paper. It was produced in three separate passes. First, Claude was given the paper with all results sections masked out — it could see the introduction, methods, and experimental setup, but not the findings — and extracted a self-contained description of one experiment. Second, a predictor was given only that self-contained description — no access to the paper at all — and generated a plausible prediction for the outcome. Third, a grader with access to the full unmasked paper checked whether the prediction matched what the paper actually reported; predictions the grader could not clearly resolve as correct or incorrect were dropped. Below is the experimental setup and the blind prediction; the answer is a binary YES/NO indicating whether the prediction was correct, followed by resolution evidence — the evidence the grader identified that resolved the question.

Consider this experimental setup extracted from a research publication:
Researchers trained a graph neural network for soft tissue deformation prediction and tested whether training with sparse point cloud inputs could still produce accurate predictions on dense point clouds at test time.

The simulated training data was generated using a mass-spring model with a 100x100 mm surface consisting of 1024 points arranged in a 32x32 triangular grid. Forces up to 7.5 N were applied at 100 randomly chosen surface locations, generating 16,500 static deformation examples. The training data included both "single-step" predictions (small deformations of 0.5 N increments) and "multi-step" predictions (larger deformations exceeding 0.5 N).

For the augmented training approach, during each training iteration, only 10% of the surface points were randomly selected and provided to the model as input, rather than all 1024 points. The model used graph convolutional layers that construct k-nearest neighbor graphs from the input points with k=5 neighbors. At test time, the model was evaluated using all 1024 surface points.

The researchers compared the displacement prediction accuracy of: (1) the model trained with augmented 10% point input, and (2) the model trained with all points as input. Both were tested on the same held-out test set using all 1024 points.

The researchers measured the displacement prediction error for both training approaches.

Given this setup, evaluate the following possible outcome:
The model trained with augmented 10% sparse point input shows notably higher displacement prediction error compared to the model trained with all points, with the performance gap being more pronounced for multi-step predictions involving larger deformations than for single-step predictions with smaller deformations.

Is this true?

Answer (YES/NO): NO